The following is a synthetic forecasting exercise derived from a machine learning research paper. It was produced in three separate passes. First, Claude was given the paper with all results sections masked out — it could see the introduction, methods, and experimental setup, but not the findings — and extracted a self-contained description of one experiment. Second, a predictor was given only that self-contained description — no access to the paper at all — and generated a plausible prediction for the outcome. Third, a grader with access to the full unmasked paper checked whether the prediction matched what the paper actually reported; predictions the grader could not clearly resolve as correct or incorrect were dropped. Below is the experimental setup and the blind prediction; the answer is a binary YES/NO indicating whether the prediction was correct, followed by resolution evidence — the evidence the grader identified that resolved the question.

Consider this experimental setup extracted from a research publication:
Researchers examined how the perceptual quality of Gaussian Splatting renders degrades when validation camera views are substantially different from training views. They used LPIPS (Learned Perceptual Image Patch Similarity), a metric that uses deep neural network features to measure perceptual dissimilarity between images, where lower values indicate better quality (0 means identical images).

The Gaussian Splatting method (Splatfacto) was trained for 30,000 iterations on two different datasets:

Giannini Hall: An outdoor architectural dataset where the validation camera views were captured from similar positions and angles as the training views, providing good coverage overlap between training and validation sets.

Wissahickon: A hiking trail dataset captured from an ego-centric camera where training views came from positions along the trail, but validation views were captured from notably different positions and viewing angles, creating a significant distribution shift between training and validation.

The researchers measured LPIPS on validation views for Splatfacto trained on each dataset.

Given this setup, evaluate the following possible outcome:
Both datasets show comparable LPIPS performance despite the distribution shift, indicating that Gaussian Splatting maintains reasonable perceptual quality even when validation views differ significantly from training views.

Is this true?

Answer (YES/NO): NO